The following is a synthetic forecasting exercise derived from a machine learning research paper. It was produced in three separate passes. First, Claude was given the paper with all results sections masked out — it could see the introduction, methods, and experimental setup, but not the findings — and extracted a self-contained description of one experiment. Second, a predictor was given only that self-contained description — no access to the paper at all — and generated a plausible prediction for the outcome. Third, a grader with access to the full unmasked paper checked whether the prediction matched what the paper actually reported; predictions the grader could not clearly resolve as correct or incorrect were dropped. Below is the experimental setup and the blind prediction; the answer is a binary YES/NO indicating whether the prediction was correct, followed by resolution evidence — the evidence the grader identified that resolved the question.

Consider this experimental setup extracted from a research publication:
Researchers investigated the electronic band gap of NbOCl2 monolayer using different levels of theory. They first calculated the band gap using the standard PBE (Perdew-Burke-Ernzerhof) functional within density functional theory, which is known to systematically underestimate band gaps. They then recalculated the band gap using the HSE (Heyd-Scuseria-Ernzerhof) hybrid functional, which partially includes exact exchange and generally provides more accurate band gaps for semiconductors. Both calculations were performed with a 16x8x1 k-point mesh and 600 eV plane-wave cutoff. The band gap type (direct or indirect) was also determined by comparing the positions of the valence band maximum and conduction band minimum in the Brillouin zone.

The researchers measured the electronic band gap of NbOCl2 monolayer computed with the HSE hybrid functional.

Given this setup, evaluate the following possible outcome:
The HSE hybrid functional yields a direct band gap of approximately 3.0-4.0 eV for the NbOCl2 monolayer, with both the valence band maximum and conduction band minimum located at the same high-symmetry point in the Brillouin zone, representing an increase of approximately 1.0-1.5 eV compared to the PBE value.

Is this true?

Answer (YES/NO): NO